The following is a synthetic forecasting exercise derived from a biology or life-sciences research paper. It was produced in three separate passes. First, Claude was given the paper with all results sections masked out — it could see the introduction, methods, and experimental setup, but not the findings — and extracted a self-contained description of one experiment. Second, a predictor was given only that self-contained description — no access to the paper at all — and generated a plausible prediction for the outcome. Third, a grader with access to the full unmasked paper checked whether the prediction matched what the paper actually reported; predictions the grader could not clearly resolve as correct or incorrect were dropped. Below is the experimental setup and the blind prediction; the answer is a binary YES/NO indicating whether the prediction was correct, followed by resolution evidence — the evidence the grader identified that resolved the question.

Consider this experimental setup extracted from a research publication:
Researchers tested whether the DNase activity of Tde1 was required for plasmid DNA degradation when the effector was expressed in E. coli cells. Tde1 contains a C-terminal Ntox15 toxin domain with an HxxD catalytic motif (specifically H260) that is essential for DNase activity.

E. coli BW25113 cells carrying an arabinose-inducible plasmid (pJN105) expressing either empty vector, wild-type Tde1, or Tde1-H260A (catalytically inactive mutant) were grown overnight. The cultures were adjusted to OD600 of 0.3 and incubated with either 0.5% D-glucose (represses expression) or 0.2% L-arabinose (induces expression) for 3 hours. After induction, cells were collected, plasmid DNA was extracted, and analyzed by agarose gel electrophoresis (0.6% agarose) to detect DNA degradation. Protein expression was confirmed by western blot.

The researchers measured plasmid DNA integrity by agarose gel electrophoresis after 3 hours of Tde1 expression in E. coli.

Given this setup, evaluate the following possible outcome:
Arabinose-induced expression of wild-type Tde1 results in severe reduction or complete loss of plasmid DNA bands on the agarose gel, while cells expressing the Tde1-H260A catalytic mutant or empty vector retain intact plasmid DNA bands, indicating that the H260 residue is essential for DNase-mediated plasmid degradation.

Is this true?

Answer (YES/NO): YES